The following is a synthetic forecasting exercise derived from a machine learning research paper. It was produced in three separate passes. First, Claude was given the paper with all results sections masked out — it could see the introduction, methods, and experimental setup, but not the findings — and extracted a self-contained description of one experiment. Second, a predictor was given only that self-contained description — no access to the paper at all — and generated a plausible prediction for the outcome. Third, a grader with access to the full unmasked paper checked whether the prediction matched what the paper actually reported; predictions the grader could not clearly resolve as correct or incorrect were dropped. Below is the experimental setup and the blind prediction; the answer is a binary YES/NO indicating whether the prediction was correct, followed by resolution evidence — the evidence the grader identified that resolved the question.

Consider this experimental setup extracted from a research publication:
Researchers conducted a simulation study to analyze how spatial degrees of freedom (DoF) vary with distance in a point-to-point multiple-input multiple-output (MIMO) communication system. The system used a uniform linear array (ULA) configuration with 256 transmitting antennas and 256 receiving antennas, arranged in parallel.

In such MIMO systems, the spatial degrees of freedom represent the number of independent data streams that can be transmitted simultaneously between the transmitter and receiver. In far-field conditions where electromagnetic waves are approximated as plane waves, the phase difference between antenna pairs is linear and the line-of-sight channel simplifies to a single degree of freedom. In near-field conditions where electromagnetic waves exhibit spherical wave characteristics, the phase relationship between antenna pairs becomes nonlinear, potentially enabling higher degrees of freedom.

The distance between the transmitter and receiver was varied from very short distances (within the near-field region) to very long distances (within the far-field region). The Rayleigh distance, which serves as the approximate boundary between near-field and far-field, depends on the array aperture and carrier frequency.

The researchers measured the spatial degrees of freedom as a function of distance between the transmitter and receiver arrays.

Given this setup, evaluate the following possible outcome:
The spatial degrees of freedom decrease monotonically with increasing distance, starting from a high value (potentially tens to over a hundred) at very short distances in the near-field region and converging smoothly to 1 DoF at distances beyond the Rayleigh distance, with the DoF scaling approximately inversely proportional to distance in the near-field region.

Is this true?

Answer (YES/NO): NO